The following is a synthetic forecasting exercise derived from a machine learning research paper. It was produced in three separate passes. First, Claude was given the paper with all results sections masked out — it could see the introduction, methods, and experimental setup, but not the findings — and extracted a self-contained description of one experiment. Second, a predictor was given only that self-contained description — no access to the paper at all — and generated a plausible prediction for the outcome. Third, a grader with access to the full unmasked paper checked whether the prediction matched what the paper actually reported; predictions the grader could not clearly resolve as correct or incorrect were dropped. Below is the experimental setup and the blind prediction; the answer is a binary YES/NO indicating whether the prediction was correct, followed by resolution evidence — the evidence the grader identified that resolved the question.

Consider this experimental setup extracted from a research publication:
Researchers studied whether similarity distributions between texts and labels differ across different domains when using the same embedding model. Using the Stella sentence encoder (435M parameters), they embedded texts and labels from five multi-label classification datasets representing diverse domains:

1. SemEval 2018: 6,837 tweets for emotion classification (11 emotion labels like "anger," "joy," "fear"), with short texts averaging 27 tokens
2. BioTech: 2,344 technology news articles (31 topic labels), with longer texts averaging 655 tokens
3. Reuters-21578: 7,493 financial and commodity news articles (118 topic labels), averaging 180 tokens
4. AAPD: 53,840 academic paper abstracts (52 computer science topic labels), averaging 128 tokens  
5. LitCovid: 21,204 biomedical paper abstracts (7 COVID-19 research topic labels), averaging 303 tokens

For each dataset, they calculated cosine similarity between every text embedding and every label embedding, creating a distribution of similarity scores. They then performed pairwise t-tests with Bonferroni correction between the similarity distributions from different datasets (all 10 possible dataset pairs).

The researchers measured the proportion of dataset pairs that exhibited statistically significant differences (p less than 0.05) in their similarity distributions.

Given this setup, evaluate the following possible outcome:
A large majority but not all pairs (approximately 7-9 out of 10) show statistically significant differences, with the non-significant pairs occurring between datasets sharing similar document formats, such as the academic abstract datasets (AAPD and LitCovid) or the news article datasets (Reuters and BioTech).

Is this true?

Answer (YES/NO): NO